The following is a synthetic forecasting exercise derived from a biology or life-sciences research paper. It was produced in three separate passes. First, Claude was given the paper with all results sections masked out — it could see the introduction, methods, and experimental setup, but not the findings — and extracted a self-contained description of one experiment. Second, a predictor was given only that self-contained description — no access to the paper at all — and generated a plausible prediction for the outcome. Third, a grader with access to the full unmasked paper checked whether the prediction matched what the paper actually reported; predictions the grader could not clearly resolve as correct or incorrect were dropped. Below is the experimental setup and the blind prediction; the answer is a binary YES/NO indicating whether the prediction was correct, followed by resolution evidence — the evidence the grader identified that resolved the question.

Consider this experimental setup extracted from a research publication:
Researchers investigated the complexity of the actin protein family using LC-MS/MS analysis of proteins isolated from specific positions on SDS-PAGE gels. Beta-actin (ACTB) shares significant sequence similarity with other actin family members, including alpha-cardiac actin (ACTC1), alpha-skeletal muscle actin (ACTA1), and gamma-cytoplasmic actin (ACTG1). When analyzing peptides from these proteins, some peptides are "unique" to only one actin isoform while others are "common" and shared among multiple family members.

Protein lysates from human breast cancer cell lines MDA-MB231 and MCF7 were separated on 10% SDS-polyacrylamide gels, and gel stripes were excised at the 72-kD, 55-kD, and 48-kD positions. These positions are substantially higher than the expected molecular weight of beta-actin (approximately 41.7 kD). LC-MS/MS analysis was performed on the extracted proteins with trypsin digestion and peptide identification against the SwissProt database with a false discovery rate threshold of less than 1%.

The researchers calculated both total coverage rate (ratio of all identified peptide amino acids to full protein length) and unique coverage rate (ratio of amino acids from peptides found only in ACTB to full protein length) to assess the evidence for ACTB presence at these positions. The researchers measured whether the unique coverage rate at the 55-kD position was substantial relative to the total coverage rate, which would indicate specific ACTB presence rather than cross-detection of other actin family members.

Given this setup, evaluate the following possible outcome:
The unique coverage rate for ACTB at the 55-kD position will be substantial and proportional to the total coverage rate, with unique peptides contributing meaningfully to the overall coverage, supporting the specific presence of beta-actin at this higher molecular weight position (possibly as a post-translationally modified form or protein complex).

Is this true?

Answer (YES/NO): YES